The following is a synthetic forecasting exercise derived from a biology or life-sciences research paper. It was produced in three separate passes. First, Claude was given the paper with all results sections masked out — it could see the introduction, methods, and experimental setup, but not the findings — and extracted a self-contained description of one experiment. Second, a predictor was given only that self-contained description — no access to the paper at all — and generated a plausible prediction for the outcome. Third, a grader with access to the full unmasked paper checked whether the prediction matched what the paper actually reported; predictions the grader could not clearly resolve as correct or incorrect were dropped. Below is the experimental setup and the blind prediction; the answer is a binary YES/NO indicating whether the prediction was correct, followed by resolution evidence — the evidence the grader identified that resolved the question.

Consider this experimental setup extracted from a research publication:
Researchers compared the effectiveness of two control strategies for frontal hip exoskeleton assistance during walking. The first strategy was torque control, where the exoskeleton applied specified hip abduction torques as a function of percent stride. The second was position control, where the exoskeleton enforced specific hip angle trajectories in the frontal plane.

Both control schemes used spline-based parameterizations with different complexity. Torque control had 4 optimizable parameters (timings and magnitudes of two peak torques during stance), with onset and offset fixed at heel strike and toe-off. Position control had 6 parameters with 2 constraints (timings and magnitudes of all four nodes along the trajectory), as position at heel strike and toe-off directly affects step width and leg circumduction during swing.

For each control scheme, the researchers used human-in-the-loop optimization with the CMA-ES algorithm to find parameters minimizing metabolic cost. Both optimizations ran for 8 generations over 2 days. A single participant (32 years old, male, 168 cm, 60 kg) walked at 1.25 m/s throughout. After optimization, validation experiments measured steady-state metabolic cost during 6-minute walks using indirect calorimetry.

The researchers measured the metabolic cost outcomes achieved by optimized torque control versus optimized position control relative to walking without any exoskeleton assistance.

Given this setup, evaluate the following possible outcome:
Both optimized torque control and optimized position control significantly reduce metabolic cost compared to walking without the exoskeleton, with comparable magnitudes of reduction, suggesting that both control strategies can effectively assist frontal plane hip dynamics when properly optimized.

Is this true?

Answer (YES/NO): NO